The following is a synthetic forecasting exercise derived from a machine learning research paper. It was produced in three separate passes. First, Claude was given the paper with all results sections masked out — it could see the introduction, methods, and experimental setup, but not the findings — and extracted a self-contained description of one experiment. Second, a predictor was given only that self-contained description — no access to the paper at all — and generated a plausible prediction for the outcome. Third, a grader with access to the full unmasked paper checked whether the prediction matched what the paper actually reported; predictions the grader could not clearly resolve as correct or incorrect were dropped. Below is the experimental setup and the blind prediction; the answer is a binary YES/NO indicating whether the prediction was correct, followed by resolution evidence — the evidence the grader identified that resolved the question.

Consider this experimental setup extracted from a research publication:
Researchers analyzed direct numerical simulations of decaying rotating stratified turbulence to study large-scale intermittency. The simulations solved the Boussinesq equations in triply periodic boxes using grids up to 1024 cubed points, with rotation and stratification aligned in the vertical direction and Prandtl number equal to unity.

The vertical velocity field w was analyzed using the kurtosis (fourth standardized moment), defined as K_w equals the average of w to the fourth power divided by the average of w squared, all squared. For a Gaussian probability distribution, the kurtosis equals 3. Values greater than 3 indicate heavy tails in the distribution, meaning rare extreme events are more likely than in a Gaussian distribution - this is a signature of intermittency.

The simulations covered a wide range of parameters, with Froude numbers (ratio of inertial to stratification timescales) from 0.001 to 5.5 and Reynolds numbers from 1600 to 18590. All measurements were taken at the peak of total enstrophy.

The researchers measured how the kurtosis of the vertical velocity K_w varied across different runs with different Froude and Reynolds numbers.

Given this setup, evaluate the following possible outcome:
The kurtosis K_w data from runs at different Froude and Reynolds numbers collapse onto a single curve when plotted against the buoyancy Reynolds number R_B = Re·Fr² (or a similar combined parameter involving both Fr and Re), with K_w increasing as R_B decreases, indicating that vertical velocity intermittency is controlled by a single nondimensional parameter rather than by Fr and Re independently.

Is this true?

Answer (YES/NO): NO